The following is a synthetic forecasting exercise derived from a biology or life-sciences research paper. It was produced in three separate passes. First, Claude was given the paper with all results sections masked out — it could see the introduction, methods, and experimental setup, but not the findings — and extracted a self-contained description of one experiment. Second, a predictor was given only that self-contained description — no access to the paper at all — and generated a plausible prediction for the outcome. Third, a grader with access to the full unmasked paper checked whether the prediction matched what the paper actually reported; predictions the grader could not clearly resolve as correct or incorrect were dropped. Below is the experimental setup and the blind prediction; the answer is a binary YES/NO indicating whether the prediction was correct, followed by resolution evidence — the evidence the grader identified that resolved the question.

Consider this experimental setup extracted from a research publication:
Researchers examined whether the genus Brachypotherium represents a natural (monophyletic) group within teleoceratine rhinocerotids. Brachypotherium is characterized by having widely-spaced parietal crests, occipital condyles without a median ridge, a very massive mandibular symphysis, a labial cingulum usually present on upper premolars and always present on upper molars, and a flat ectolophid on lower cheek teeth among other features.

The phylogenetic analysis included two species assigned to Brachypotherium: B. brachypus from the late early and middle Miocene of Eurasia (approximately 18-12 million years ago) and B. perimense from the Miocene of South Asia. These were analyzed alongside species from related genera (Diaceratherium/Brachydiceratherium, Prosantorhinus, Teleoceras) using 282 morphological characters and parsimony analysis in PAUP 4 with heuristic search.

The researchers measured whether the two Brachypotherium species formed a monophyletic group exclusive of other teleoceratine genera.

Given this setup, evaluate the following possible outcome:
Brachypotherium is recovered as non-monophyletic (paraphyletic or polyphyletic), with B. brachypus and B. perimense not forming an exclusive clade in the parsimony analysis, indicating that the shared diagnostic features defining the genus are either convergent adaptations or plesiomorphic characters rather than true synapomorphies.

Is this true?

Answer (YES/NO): NO